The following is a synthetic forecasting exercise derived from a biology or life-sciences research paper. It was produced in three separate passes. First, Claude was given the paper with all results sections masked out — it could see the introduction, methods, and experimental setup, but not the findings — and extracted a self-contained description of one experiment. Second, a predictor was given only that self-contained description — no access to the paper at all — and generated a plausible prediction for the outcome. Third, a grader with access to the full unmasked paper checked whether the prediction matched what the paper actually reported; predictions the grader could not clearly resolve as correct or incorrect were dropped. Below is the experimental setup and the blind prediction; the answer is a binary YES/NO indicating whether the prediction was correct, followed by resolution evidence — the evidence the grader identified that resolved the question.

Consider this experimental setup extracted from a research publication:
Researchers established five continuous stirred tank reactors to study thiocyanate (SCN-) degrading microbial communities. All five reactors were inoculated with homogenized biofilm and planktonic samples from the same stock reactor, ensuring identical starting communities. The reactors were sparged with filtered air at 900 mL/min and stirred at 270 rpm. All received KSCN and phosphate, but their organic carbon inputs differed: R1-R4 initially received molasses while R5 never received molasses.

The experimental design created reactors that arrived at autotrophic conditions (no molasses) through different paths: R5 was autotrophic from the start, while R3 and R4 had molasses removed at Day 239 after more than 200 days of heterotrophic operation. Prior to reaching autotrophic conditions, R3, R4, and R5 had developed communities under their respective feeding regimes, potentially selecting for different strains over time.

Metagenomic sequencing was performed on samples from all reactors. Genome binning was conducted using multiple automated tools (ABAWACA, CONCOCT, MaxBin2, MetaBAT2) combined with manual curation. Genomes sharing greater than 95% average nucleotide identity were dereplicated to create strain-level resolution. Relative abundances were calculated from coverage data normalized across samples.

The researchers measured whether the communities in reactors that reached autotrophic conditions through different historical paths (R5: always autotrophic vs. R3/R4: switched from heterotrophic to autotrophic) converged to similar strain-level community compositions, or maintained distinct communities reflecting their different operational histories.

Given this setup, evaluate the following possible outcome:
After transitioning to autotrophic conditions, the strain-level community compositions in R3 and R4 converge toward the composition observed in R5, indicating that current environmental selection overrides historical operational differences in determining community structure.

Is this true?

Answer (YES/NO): YES